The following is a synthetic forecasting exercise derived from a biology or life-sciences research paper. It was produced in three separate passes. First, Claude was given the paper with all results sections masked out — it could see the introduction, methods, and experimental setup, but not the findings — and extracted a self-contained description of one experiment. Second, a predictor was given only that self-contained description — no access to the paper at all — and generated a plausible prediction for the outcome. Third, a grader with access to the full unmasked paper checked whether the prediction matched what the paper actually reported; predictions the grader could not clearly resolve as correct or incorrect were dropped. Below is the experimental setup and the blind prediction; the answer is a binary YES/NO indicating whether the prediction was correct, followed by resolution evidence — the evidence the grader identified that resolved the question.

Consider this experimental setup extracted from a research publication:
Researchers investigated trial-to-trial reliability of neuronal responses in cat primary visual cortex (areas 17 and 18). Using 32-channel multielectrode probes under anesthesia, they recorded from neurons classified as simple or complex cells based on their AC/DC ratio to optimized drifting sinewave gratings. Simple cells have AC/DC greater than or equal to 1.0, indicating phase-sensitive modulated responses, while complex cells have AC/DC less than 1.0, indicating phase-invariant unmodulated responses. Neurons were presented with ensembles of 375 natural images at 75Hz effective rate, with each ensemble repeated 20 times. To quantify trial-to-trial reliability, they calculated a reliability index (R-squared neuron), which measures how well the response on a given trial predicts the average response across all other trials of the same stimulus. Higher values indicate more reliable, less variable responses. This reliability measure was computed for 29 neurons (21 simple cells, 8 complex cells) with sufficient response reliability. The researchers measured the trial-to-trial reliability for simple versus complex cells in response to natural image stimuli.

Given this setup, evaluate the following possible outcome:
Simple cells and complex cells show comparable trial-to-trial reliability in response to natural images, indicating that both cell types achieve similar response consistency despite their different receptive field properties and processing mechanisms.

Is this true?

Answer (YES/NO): NO